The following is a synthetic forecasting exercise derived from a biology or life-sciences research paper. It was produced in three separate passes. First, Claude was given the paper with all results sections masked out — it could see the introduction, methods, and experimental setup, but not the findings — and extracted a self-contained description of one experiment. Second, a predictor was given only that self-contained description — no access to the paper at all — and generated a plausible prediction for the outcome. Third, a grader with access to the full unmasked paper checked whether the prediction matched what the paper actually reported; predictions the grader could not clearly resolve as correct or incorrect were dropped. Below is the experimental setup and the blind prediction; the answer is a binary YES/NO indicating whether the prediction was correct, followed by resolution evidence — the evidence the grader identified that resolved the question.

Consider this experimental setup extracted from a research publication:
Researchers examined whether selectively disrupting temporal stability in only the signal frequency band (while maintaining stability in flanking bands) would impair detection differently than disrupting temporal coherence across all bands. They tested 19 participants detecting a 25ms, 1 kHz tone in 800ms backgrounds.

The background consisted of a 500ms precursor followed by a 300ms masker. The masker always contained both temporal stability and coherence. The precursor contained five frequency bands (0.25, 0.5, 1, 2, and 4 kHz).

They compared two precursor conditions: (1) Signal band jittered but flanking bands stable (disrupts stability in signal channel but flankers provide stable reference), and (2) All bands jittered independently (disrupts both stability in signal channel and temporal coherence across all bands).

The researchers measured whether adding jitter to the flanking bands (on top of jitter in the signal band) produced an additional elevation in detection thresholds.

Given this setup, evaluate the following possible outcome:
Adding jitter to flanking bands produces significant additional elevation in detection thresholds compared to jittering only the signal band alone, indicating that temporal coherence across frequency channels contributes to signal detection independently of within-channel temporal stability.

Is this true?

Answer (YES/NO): NO